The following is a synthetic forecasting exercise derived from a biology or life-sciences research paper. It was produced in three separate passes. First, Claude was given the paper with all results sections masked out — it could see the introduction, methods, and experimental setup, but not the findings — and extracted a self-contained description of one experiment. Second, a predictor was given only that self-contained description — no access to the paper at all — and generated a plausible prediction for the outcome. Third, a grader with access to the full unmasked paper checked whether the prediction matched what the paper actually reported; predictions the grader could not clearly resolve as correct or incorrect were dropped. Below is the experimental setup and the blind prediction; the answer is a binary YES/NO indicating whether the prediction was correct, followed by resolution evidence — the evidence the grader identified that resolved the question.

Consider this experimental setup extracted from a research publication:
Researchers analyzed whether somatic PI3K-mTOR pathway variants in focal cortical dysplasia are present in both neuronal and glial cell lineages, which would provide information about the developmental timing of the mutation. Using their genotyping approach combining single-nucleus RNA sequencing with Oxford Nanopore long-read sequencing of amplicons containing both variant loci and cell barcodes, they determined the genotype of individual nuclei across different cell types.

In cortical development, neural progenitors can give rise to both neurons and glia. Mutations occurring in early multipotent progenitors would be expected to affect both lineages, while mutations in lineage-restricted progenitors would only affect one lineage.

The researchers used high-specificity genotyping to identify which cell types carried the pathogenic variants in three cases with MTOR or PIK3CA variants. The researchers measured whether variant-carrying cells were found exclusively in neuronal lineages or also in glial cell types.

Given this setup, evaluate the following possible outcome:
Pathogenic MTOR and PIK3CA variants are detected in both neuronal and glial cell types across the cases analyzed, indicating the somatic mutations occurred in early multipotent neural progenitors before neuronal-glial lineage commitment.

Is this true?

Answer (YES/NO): YES